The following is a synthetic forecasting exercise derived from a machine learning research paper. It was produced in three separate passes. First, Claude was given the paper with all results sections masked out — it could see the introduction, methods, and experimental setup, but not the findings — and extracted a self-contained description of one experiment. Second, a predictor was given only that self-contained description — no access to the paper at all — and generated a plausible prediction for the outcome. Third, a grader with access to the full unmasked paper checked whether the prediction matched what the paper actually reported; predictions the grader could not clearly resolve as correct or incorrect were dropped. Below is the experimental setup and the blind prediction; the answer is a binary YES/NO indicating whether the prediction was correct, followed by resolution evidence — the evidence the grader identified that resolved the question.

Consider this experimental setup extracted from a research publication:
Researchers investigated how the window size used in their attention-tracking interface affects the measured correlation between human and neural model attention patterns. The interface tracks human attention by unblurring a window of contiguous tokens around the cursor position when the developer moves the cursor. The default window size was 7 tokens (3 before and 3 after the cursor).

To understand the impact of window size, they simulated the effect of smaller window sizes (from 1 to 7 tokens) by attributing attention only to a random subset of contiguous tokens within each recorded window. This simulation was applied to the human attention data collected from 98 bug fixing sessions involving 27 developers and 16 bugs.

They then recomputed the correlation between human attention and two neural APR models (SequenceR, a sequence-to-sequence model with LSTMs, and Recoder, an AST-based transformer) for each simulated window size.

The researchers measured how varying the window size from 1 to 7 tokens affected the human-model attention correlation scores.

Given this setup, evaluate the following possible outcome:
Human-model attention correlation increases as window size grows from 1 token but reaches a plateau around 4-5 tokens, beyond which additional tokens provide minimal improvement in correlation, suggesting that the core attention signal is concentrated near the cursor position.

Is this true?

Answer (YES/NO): NO